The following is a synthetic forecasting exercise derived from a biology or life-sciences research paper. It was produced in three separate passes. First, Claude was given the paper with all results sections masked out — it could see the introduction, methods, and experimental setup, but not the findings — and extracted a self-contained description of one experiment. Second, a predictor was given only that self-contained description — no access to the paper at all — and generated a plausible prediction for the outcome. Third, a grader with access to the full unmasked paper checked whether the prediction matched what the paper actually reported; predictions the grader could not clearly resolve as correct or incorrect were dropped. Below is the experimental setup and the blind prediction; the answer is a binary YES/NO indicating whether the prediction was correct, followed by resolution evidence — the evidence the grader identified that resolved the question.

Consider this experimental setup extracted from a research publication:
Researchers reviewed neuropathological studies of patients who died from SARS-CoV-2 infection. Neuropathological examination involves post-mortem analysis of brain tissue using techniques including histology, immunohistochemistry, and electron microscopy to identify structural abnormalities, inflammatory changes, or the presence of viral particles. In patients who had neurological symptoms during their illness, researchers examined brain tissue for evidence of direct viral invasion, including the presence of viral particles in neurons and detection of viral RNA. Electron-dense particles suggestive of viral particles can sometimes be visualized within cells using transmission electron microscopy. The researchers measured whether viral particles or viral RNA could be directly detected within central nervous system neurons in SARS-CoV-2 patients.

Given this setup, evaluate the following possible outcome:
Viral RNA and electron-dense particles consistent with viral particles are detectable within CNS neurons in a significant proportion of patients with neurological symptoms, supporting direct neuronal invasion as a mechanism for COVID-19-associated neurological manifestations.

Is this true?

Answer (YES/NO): NO